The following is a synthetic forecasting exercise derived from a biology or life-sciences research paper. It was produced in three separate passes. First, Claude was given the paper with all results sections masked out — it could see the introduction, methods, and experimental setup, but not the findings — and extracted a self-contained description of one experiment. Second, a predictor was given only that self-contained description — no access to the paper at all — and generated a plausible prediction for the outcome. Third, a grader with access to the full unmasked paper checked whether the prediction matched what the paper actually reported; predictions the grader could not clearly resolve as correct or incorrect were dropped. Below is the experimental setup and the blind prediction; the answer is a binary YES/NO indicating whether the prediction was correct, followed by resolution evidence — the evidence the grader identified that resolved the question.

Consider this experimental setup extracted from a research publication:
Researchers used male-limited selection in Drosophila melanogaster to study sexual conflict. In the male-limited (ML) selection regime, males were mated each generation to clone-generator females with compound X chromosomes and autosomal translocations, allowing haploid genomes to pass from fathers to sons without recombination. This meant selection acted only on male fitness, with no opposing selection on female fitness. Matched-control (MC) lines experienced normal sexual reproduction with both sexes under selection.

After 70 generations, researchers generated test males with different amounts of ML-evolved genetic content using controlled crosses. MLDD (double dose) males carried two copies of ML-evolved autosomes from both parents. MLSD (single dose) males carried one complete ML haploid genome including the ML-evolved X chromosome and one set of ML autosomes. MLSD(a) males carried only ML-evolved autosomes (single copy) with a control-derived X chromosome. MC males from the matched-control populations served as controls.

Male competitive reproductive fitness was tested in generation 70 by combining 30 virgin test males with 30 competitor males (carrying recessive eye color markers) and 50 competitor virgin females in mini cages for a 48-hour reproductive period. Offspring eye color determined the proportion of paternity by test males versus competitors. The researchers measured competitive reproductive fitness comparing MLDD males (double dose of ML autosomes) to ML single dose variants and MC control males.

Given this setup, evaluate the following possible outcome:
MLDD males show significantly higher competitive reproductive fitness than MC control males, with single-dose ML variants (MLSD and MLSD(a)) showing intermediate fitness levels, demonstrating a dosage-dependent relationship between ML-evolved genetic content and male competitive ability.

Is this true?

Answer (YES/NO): NO